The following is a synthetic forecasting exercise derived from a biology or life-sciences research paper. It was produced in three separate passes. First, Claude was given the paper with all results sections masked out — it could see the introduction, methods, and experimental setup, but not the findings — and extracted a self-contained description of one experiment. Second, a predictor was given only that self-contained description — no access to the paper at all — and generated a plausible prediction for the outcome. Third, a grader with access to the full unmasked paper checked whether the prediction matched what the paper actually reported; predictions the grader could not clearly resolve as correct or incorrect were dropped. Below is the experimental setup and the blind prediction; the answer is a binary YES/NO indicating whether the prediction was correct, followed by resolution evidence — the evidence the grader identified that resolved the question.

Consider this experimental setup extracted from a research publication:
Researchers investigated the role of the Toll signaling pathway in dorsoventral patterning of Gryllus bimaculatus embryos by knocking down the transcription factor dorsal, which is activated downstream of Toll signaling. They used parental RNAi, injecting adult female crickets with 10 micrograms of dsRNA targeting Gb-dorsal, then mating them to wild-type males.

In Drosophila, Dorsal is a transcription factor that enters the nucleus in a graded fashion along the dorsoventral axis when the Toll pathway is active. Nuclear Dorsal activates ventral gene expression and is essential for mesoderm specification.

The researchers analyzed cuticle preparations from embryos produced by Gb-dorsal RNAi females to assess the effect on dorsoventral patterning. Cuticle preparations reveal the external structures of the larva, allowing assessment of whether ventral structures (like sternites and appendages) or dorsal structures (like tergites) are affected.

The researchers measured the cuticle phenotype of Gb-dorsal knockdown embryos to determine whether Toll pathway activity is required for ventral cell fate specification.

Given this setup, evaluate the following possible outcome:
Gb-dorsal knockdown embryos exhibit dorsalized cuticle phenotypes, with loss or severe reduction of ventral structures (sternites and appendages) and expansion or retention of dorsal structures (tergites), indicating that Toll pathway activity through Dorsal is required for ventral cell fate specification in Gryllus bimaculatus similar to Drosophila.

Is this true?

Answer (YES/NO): YES